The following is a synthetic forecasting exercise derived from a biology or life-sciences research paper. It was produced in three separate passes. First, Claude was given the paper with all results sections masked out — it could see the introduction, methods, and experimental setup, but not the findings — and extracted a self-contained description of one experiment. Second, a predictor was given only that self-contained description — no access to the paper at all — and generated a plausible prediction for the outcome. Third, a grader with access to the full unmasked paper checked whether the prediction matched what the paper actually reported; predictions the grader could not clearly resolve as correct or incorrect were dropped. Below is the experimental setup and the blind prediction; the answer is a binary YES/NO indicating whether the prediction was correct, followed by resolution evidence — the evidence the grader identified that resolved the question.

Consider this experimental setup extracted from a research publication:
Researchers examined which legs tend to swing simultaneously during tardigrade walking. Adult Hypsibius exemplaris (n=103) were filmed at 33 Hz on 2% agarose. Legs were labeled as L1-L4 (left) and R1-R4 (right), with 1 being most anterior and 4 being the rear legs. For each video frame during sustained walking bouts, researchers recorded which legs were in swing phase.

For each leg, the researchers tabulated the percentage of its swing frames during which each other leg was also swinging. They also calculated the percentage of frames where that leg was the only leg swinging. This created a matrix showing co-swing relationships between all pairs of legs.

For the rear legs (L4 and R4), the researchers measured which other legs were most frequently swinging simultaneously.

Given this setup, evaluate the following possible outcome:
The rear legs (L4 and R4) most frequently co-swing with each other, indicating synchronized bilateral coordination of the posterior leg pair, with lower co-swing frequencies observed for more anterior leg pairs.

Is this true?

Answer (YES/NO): NO